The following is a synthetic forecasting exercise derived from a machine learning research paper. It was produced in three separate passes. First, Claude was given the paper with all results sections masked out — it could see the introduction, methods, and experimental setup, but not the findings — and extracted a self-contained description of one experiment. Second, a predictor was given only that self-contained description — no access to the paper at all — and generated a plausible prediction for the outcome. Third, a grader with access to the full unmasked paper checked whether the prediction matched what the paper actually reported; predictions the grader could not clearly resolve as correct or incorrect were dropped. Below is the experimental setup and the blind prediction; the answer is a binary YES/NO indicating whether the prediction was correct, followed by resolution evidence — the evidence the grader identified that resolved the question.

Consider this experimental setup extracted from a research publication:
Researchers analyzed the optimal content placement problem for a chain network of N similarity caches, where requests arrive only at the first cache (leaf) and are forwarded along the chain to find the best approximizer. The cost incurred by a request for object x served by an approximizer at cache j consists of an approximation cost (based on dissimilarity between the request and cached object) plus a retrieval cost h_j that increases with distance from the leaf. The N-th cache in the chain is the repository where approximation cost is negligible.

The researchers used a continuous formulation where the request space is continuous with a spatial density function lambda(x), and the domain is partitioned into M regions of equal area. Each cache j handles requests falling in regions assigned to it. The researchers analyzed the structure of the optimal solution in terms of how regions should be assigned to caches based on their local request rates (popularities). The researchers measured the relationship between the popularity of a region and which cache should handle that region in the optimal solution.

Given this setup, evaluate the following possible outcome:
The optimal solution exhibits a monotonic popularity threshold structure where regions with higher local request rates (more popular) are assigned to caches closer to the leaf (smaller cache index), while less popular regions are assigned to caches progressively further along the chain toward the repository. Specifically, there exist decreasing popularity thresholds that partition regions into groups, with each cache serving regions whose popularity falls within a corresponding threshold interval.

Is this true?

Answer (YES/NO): YES